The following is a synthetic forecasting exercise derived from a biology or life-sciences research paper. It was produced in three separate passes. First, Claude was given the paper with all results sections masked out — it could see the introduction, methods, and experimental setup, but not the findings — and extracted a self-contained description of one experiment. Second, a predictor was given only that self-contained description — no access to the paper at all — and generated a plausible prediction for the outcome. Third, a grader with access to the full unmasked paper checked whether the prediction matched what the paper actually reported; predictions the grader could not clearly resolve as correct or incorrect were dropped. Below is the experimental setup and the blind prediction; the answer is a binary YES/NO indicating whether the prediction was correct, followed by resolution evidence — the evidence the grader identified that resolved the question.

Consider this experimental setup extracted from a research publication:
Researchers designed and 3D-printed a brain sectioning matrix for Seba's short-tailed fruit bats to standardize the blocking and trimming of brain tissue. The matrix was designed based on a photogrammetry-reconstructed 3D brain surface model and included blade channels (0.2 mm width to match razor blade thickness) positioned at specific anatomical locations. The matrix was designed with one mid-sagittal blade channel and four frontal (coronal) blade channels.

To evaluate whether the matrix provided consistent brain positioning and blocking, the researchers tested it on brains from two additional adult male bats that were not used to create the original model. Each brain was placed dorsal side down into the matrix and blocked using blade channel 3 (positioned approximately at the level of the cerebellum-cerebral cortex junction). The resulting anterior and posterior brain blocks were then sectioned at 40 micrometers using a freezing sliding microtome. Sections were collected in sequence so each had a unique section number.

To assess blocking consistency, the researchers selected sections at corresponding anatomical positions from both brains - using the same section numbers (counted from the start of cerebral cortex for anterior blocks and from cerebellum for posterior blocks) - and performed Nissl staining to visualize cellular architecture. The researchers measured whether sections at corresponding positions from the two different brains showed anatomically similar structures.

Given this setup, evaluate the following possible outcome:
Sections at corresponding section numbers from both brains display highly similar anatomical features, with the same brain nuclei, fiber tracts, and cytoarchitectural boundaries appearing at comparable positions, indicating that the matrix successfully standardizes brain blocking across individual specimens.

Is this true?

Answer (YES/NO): YES